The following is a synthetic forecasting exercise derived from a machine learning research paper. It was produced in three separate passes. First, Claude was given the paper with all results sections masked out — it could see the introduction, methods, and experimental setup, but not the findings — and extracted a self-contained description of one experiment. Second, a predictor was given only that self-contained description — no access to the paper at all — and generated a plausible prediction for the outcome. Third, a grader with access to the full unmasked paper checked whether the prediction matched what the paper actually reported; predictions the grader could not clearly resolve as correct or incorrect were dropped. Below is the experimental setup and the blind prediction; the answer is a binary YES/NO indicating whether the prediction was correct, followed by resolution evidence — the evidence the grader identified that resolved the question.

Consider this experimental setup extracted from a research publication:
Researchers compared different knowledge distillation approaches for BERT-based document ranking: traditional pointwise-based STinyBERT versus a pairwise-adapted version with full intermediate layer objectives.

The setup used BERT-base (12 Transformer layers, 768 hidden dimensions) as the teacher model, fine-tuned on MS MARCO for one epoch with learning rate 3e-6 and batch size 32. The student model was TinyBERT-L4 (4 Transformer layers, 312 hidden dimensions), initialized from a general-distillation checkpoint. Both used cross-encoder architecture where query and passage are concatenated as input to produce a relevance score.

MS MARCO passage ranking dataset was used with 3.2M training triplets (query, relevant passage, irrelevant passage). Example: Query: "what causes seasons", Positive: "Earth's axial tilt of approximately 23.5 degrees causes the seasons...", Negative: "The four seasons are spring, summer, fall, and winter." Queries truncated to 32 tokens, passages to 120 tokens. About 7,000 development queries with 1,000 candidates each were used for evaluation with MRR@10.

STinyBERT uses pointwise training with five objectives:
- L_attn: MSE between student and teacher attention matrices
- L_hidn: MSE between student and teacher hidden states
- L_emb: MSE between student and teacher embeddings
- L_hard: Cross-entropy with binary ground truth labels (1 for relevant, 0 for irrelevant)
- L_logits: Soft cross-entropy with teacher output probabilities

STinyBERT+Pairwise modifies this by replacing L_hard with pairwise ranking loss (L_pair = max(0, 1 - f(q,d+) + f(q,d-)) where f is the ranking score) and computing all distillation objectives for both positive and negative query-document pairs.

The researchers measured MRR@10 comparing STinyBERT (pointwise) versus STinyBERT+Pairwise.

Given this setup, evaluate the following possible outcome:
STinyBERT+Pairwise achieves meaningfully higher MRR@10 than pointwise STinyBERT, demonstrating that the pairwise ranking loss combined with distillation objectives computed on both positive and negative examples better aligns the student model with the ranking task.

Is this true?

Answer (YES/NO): YES